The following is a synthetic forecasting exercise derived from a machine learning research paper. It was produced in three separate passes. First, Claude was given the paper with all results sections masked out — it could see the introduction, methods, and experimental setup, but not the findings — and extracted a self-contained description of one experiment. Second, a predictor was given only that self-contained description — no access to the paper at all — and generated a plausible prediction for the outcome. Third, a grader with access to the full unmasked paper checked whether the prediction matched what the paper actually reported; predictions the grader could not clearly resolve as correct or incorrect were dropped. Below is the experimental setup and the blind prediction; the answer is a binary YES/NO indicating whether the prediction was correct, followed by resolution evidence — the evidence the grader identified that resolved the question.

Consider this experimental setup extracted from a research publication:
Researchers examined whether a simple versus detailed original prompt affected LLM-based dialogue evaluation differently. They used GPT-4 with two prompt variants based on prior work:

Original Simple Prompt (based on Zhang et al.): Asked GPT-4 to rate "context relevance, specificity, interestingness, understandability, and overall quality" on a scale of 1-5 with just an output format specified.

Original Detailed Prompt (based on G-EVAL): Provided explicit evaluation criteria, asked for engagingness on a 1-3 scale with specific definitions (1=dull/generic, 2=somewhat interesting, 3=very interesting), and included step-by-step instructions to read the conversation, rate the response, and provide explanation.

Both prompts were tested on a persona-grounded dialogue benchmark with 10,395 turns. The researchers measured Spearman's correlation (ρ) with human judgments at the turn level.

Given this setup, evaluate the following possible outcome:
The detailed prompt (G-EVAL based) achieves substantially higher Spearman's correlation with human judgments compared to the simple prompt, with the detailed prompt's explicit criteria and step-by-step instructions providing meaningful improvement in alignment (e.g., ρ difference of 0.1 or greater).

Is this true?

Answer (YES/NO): NO